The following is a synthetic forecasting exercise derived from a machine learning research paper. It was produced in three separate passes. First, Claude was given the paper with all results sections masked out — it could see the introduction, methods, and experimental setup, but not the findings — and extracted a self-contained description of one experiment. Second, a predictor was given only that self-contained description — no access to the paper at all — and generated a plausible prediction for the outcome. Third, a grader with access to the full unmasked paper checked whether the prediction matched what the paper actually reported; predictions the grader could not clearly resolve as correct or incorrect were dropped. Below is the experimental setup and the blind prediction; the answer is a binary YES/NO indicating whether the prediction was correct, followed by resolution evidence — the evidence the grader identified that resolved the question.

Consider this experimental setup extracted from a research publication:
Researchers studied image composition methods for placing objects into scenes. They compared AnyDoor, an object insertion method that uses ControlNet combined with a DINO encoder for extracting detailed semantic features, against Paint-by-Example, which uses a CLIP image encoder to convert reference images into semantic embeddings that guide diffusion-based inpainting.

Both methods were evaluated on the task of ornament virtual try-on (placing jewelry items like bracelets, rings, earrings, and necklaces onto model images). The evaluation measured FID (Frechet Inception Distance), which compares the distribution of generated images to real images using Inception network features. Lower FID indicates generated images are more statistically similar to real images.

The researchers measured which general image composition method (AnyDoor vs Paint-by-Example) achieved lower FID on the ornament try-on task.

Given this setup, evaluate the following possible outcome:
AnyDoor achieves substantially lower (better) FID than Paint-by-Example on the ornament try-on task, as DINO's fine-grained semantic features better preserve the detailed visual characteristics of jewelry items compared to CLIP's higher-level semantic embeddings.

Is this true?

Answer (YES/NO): NO